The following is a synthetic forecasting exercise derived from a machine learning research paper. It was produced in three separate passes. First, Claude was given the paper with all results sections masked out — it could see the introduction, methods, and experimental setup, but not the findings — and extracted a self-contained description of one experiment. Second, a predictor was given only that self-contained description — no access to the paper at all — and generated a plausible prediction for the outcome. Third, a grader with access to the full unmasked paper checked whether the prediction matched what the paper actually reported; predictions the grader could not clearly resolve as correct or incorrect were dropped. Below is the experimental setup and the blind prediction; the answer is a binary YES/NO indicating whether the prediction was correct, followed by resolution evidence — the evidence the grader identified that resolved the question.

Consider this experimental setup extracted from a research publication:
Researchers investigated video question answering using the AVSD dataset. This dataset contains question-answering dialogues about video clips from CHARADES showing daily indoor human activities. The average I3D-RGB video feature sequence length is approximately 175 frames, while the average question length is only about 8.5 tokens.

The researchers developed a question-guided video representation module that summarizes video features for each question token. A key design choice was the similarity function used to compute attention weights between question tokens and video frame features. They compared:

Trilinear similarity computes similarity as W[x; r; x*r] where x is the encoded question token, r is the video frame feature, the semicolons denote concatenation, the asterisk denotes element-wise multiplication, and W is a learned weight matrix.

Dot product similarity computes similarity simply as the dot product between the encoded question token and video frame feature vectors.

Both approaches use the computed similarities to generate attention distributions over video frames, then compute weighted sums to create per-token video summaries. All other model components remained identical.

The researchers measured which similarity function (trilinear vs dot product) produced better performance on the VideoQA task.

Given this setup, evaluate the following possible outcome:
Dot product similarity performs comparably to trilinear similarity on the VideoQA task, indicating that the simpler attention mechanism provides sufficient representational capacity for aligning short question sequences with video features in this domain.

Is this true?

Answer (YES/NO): NO